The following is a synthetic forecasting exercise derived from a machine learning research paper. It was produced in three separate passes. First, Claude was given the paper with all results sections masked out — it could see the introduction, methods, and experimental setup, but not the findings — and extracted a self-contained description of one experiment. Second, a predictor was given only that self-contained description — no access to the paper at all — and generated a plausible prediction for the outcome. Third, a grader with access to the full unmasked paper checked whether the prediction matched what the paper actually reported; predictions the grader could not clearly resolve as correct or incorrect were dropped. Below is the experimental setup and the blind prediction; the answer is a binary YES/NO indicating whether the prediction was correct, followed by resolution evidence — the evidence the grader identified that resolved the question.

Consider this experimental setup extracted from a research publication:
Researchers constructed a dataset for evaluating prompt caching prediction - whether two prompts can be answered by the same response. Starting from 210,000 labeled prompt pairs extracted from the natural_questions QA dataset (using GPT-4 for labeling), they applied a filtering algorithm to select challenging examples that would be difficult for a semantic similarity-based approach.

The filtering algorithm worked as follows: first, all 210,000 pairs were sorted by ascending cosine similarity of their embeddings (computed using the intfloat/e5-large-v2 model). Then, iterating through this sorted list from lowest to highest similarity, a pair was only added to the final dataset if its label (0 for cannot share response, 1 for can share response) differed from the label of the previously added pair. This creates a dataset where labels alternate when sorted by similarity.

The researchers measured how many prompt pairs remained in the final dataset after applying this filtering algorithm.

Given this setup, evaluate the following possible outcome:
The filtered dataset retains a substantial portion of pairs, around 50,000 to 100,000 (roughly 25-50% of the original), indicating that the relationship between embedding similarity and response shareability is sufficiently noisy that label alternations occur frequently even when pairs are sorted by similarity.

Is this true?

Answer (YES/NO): NO